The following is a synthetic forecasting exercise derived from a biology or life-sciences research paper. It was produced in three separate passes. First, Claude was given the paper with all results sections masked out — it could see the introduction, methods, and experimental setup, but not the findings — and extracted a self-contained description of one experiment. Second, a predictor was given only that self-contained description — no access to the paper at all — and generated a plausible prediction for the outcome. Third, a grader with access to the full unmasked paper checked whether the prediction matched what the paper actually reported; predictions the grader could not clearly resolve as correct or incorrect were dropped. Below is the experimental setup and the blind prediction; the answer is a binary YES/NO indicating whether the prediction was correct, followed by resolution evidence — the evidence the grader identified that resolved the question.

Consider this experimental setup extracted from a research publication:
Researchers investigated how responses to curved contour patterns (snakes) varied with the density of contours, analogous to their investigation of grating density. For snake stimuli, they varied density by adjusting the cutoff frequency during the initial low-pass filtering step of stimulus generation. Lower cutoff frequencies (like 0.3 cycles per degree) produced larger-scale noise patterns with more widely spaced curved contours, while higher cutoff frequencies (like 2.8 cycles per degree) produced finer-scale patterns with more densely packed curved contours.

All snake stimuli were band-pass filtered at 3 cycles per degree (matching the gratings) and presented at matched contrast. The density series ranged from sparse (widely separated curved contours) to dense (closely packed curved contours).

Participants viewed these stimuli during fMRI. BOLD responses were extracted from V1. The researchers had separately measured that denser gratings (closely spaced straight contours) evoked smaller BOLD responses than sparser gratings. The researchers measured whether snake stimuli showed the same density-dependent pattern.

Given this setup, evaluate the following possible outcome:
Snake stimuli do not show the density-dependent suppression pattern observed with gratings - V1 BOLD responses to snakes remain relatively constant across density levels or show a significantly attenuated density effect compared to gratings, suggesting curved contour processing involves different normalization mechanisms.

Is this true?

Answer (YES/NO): NO